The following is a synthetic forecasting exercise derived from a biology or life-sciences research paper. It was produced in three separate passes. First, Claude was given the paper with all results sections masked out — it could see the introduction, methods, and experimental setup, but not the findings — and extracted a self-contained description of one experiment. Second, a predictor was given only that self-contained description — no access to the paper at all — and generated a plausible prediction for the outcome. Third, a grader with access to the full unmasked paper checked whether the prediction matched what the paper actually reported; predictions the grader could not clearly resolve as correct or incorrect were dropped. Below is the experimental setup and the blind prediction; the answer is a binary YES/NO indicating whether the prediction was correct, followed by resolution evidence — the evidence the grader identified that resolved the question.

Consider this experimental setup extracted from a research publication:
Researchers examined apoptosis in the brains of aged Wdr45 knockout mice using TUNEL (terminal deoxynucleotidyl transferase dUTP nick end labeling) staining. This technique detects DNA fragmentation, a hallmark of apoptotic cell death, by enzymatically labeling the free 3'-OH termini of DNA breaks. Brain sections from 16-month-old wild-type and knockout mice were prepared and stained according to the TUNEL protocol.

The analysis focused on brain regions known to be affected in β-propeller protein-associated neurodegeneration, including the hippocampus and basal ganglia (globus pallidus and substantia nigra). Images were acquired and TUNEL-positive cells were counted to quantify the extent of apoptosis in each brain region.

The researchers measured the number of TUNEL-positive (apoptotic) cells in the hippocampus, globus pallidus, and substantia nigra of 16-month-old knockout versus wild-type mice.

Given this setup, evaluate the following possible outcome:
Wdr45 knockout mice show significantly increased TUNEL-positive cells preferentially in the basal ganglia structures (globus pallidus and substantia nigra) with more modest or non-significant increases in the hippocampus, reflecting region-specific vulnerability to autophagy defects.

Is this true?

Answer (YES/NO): NO